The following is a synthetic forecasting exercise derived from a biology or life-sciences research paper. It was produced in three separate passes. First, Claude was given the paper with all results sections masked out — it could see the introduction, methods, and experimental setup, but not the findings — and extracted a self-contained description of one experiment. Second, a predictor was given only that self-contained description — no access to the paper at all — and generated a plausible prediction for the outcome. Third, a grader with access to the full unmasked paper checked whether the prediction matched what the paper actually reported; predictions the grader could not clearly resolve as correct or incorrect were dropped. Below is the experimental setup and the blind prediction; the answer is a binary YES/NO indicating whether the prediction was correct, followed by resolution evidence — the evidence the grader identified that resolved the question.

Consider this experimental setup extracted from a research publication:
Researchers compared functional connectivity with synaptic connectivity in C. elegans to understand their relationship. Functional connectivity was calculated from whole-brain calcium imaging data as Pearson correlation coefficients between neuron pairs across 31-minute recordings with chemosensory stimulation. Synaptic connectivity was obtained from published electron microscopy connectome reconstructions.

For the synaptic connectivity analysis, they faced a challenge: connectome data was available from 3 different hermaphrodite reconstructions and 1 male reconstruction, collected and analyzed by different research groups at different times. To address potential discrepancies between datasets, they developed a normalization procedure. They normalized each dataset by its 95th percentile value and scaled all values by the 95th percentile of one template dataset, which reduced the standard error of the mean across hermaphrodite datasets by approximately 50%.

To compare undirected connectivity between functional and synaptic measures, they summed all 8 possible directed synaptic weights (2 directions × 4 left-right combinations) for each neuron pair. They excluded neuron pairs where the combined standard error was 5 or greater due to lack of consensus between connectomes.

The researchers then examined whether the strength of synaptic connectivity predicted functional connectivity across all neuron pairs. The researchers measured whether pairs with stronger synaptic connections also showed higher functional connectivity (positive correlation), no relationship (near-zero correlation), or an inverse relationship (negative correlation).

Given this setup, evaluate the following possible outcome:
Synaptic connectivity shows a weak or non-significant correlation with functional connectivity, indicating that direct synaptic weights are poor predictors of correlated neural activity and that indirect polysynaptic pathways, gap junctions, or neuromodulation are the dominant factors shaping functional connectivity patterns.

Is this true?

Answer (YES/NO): YES